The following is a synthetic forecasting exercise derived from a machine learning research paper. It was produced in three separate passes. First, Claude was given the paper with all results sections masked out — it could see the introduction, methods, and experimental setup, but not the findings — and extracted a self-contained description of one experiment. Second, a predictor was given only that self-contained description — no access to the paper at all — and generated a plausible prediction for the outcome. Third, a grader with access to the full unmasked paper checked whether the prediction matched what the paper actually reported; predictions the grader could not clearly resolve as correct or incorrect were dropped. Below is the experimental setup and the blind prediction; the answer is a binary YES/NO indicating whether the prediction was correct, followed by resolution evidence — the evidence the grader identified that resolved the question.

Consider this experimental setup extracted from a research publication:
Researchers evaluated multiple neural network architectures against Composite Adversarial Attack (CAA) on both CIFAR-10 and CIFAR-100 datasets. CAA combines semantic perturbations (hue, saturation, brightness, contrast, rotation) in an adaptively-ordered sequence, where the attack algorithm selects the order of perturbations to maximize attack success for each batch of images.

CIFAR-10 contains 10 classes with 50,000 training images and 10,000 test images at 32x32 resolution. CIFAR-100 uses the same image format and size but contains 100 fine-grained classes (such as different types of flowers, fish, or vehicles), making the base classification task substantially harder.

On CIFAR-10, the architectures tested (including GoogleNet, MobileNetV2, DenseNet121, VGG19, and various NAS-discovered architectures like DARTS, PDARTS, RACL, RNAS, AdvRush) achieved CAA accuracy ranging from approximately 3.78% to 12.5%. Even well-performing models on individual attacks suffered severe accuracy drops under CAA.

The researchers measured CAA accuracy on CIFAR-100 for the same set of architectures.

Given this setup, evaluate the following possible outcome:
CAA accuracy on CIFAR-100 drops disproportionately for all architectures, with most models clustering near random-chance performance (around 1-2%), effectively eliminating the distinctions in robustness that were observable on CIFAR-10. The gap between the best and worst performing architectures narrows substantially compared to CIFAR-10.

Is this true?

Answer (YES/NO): NO